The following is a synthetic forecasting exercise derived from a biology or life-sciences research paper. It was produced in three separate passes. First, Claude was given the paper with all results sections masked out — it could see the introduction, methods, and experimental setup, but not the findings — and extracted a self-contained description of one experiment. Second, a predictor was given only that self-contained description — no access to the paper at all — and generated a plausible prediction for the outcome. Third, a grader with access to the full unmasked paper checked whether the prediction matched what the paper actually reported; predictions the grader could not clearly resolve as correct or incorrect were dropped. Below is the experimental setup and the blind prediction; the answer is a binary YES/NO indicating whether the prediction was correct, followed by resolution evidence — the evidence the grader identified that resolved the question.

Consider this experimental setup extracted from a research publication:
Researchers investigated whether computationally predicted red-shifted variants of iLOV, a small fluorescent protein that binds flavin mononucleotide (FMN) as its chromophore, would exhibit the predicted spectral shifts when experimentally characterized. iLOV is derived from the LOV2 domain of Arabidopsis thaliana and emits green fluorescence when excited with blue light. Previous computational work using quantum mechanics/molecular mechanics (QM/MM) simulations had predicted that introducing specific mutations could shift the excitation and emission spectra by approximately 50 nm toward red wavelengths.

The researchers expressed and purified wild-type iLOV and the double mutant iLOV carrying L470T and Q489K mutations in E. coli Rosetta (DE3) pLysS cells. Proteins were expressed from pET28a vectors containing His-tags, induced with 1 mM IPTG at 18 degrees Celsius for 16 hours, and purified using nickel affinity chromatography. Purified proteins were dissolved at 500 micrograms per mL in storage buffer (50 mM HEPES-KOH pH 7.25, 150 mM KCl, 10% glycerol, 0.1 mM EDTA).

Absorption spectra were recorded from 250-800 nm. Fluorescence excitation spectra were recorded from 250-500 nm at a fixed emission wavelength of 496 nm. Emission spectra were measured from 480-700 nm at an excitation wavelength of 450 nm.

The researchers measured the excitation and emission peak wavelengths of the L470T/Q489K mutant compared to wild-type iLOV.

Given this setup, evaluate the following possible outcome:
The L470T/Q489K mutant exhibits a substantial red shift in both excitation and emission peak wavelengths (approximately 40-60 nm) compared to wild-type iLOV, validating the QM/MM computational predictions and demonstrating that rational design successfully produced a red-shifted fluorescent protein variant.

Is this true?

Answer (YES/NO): NO